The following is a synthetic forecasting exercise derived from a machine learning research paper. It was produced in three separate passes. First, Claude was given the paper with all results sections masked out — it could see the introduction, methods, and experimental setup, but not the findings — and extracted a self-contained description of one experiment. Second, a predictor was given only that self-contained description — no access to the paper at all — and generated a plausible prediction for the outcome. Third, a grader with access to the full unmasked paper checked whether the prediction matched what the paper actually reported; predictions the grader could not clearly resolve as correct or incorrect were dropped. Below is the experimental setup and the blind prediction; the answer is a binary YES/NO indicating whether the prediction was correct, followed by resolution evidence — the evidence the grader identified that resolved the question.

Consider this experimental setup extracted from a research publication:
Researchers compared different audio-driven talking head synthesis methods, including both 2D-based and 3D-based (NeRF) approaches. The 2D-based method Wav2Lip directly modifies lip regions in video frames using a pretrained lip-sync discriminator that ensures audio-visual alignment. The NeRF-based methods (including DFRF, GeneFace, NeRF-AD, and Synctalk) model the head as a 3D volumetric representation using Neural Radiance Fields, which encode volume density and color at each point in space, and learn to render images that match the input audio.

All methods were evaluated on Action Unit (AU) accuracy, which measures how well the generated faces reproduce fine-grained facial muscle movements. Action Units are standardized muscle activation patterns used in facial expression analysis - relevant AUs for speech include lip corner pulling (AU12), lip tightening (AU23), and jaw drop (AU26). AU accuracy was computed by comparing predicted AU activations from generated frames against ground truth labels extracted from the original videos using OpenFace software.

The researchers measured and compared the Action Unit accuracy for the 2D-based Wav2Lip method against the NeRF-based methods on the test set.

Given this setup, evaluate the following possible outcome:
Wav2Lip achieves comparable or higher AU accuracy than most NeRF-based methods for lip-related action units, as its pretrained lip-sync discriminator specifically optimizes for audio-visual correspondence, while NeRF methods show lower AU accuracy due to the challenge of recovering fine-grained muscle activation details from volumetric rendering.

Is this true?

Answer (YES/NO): NO